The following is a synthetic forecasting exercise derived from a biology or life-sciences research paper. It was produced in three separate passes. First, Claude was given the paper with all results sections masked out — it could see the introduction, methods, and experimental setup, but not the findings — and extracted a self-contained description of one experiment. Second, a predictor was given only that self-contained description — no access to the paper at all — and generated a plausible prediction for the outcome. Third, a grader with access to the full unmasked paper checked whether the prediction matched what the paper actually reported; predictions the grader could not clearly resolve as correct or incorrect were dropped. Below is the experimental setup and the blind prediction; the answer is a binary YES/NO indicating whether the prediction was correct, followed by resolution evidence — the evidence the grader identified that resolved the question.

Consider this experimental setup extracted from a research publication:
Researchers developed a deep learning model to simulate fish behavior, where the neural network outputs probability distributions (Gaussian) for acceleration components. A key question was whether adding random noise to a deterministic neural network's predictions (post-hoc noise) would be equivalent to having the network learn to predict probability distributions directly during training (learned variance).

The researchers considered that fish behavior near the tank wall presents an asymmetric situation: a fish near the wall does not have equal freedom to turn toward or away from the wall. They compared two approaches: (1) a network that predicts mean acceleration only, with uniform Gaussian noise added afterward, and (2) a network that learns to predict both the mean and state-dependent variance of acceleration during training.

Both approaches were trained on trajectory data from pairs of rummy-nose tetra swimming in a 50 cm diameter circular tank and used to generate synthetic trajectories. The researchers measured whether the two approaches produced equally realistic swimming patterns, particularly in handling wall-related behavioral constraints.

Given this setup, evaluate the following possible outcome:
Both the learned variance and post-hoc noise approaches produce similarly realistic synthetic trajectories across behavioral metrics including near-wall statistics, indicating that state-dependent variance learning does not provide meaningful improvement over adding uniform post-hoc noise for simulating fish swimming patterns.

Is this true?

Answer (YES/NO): NO